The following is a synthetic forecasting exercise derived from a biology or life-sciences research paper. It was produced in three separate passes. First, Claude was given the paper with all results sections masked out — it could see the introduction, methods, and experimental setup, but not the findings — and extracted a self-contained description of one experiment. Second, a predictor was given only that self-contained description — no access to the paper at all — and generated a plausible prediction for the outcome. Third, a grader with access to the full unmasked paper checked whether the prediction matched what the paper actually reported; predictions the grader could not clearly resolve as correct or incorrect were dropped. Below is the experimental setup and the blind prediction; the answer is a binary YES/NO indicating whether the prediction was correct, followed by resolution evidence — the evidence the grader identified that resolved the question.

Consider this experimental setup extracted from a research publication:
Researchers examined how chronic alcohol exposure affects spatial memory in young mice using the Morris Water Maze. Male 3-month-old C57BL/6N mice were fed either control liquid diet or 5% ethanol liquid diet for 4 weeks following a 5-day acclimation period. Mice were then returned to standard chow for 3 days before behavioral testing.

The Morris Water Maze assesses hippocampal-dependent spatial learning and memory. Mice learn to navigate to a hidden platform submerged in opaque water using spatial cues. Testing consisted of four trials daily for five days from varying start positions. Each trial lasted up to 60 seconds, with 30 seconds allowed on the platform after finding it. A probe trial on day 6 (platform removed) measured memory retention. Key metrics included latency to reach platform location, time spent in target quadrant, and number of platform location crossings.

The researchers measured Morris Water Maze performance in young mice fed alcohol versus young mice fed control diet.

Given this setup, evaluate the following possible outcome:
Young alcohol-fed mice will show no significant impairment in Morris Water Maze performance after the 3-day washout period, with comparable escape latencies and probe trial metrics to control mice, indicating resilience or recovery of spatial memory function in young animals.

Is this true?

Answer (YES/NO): NO